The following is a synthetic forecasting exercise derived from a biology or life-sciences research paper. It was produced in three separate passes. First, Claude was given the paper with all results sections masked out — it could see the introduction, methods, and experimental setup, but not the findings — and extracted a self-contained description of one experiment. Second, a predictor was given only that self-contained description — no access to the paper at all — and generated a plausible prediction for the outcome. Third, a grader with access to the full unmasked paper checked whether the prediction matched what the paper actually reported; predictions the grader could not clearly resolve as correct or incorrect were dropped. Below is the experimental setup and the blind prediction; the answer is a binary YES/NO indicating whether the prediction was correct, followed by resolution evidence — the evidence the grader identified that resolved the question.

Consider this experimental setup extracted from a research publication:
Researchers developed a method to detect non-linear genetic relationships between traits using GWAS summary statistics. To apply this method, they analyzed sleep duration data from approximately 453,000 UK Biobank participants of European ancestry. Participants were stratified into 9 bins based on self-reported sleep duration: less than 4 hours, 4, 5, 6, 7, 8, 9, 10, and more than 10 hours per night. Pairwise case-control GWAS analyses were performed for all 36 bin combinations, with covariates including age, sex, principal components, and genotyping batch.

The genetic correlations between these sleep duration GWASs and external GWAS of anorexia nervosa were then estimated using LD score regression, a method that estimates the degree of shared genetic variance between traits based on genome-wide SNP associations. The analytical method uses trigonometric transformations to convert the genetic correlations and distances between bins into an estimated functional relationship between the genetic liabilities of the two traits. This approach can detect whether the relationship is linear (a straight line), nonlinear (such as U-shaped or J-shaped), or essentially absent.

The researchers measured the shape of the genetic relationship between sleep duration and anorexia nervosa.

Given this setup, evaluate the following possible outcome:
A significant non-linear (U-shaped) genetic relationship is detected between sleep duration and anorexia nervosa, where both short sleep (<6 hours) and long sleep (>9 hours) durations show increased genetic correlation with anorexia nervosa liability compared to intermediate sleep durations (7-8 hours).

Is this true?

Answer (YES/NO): NO